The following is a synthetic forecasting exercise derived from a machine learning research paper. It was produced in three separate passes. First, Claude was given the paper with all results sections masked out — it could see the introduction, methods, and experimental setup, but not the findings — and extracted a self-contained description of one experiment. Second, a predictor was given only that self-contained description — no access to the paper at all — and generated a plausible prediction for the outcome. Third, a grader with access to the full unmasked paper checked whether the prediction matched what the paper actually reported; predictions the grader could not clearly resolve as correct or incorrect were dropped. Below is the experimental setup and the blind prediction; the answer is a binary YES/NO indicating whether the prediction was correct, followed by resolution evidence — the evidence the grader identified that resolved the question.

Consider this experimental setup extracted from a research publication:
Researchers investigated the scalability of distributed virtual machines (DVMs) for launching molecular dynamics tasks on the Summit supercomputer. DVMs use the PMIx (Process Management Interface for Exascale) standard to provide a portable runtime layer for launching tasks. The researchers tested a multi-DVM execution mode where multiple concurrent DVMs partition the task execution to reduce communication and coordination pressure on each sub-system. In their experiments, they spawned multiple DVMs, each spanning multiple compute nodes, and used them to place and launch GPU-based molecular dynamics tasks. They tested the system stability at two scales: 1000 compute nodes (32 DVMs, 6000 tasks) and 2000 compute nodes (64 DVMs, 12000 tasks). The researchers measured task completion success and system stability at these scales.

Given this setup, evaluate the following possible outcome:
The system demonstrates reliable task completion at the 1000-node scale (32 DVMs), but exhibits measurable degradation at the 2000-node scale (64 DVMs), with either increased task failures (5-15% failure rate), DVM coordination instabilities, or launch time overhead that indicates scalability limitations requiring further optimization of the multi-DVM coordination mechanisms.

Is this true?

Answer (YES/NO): NO